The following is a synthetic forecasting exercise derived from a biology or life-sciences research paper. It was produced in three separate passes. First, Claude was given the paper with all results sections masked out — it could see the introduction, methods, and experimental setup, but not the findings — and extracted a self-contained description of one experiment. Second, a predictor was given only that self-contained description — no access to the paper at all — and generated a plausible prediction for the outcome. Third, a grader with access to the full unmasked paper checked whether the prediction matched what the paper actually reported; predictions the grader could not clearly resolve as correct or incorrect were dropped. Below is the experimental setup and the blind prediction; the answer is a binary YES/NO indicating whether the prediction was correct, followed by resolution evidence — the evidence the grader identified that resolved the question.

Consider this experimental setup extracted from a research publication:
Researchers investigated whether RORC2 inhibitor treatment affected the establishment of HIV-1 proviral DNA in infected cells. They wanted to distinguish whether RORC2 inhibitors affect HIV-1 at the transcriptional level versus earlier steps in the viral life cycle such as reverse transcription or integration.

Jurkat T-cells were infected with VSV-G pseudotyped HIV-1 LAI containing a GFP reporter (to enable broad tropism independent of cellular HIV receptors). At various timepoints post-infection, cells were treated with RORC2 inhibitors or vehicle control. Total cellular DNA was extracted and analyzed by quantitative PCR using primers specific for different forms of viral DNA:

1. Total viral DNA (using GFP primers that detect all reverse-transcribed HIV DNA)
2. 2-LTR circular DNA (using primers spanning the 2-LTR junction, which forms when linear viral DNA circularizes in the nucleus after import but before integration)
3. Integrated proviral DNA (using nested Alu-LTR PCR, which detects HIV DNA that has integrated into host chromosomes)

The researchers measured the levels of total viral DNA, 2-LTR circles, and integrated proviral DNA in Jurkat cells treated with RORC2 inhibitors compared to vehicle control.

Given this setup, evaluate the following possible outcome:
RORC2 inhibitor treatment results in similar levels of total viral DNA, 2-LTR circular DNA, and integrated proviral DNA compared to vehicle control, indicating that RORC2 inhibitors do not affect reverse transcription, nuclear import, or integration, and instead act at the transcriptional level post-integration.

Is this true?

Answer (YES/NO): YES